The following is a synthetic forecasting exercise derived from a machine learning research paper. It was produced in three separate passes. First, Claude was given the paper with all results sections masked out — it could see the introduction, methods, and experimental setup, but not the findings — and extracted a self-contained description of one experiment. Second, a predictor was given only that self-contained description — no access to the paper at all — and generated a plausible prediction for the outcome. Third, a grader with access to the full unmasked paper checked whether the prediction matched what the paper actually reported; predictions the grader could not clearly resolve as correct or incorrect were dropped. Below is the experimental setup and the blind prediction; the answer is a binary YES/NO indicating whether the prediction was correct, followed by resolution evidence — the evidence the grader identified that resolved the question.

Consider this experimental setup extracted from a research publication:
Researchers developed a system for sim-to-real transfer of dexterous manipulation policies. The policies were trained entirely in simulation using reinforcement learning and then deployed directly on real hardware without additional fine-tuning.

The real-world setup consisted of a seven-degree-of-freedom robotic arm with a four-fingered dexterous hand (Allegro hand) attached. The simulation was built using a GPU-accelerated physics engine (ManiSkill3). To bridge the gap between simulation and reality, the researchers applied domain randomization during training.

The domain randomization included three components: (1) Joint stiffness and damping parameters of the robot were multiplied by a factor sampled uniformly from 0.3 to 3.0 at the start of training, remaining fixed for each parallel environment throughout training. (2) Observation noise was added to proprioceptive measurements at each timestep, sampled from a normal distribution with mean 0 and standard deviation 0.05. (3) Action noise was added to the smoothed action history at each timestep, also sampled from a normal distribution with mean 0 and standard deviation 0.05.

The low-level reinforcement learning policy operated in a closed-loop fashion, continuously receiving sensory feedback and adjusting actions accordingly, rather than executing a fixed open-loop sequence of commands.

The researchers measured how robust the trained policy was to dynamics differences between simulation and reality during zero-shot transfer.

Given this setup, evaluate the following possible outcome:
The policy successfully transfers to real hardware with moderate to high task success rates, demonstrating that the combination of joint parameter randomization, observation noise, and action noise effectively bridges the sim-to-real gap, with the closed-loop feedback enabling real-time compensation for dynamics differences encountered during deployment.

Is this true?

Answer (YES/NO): YES